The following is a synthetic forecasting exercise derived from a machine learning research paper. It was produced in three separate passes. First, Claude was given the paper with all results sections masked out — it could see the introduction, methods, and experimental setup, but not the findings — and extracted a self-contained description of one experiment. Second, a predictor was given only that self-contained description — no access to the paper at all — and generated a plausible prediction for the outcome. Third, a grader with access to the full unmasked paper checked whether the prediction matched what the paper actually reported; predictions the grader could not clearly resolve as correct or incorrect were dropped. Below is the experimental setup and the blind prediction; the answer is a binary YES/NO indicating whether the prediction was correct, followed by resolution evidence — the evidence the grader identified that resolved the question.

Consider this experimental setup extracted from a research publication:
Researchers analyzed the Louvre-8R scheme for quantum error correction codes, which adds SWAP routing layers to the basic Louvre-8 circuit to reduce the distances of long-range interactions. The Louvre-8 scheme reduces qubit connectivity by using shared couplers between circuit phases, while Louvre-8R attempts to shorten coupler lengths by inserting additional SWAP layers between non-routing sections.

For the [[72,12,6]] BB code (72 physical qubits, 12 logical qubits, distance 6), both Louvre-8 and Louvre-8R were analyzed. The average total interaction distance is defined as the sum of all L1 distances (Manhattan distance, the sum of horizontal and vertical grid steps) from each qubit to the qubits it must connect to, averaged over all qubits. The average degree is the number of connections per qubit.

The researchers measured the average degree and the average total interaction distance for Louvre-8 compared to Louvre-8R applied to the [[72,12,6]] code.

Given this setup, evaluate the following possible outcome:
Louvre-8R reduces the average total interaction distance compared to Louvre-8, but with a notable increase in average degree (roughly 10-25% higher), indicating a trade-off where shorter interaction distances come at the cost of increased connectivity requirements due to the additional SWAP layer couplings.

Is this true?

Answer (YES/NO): YES